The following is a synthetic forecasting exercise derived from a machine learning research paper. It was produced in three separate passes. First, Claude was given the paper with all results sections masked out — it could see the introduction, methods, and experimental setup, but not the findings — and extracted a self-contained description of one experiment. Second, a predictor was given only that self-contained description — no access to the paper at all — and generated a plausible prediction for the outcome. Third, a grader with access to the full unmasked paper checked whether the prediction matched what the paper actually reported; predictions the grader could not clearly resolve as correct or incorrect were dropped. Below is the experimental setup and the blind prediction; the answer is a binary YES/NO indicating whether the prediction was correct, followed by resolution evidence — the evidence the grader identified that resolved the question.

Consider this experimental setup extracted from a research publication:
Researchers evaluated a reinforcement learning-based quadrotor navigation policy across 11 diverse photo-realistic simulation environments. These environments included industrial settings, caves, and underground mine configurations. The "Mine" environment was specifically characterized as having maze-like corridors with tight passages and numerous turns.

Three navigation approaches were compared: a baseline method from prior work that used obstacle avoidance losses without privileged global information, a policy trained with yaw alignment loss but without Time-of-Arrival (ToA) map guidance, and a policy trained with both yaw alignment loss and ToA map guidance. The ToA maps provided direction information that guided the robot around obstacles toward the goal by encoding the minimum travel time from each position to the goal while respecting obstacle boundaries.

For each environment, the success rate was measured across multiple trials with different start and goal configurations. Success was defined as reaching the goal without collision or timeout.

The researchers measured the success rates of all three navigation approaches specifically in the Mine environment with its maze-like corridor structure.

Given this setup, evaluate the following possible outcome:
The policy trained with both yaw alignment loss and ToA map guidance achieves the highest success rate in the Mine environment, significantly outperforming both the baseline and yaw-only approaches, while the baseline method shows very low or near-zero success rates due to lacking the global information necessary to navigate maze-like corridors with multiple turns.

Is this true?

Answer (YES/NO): NO